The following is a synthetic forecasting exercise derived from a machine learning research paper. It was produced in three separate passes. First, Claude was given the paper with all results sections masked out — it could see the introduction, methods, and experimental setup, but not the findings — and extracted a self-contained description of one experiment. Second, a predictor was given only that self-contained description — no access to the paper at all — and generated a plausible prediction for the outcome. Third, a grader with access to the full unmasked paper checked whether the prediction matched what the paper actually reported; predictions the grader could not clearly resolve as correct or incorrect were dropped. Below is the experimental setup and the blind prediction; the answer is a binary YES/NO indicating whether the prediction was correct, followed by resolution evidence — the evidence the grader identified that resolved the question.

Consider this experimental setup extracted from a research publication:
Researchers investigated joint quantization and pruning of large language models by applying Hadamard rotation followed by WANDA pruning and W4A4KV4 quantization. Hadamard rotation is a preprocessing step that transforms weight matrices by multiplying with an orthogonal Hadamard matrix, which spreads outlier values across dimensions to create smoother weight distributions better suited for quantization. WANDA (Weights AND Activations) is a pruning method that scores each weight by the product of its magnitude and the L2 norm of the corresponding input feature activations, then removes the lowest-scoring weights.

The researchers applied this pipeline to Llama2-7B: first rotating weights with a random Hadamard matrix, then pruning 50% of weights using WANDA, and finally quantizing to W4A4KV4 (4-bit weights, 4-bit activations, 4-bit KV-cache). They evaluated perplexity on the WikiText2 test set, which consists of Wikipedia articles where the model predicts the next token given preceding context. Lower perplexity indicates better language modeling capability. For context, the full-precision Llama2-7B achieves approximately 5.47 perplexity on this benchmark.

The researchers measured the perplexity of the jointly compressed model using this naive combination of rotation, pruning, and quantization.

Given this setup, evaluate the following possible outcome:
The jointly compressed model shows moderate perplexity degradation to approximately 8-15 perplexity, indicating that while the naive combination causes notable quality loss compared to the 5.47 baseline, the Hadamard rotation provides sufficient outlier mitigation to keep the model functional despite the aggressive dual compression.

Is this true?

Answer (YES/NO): NO